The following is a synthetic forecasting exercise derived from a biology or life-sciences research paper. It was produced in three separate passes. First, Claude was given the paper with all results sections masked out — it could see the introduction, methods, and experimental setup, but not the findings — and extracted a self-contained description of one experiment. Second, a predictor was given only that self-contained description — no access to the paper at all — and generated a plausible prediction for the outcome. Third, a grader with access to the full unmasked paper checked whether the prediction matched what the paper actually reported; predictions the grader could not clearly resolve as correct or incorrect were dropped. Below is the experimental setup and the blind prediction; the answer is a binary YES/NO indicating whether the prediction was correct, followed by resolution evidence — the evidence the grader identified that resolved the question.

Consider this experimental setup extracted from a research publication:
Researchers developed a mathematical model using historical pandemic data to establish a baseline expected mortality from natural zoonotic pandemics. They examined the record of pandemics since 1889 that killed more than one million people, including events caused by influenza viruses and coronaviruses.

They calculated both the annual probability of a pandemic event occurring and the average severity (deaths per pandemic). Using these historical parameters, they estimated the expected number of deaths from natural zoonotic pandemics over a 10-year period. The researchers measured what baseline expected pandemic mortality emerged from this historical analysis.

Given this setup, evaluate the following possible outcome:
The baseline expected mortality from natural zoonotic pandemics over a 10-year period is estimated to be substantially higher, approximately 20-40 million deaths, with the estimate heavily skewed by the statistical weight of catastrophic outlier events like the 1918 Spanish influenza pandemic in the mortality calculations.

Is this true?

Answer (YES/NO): NO